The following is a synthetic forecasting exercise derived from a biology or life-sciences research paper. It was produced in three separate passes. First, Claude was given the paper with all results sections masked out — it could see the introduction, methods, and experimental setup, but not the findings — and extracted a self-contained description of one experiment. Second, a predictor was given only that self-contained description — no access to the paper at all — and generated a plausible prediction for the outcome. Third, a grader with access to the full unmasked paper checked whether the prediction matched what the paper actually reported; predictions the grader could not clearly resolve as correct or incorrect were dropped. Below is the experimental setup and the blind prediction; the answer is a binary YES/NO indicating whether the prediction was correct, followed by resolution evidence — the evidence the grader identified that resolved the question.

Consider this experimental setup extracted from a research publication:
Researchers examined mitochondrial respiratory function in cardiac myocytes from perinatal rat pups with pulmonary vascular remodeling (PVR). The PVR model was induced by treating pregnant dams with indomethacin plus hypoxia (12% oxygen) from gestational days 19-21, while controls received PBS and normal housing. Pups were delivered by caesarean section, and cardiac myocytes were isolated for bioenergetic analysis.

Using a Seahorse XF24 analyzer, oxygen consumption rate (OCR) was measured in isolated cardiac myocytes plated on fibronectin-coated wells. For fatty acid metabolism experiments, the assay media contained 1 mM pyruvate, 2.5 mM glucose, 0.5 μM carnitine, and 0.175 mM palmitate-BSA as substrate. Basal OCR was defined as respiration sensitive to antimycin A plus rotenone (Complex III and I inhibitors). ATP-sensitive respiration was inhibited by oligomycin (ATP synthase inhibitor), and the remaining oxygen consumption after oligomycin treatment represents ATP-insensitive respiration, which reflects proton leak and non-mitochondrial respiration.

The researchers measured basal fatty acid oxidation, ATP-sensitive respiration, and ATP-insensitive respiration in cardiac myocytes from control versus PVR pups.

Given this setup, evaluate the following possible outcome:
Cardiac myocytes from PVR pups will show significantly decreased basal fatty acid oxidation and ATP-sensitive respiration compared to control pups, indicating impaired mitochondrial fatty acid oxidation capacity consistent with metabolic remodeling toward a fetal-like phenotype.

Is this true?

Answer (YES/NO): NO